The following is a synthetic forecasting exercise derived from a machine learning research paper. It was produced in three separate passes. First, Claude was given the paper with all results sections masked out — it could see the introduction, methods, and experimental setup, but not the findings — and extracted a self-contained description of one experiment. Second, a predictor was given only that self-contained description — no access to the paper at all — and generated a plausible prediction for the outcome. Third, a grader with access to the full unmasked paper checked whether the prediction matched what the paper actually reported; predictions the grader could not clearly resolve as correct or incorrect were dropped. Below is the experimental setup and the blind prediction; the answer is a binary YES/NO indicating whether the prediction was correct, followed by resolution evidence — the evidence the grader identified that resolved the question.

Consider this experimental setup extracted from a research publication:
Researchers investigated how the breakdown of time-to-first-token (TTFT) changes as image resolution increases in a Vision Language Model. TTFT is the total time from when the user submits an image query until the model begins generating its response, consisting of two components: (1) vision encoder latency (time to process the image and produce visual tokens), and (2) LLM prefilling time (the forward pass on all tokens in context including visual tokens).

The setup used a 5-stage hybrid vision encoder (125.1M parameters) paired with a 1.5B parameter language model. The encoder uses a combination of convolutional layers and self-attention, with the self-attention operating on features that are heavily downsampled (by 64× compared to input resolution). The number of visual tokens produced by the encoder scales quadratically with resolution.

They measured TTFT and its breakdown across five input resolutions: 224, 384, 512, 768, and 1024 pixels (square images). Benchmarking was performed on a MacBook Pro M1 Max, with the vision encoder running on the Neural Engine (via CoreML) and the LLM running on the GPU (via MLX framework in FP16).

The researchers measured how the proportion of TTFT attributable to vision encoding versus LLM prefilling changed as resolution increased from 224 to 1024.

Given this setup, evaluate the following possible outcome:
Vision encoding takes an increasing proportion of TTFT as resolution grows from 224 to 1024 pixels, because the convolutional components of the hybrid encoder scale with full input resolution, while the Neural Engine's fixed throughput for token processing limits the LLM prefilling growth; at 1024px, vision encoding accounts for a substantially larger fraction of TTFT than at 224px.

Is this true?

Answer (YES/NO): YES